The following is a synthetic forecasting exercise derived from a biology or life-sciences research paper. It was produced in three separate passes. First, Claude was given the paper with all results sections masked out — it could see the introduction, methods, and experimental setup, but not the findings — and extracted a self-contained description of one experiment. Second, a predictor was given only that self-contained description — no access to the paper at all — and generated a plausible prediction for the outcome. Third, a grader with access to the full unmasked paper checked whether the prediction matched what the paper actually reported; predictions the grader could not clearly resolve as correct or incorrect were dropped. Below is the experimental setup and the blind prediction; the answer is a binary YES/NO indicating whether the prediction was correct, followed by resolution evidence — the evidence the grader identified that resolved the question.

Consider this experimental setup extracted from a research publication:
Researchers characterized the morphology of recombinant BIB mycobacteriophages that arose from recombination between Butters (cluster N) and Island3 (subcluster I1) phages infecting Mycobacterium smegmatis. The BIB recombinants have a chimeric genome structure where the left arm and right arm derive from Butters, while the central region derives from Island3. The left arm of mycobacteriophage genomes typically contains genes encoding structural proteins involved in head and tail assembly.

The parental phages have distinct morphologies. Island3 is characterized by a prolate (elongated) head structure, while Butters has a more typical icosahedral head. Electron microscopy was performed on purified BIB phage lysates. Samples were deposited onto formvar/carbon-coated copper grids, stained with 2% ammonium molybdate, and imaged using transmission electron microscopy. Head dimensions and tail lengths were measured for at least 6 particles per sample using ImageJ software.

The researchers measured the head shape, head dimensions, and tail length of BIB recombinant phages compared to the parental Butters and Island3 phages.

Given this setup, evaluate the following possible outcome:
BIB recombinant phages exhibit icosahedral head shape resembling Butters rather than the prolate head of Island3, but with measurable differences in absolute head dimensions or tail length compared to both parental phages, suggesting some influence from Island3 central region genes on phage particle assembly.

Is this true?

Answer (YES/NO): NO